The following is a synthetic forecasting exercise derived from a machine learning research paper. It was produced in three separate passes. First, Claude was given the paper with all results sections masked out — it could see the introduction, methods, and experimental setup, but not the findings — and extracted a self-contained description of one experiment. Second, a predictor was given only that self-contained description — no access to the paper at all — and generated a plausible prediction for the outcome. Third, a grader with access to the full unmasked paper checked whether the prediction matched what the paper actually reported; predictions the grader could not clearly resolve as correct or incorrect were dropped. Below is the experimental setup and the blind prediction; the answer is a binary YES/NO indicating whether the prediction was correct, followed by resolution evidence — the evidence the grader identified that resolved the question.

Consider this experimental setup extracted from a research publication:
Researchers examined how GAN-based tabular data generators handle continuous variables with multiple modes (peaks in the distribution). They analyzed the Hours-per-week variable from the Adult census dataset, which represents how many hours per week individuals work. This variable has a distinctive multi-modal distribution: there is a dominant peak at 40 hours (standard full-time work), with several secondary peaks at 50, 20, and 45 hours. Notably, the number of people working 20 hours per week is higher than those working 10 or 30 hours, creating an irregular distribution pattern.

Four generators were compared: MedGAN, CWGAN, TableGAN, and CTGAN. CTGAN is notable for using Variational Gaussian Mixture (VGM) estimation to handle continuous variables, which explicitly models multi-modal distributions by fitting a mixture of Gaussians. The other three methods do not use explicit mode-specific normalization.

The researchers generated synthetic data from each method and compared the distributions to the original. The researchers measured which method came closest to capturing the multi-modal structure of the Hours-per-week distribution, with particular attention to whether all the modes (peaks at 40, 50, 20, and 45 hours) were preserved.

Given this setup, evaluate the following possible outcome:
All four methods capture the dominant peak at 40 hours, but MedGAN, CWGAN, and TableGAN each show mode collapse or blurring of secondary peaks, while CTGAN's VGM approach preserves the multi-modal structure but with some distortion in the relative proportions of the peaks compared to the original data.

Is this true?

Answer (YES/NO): NO